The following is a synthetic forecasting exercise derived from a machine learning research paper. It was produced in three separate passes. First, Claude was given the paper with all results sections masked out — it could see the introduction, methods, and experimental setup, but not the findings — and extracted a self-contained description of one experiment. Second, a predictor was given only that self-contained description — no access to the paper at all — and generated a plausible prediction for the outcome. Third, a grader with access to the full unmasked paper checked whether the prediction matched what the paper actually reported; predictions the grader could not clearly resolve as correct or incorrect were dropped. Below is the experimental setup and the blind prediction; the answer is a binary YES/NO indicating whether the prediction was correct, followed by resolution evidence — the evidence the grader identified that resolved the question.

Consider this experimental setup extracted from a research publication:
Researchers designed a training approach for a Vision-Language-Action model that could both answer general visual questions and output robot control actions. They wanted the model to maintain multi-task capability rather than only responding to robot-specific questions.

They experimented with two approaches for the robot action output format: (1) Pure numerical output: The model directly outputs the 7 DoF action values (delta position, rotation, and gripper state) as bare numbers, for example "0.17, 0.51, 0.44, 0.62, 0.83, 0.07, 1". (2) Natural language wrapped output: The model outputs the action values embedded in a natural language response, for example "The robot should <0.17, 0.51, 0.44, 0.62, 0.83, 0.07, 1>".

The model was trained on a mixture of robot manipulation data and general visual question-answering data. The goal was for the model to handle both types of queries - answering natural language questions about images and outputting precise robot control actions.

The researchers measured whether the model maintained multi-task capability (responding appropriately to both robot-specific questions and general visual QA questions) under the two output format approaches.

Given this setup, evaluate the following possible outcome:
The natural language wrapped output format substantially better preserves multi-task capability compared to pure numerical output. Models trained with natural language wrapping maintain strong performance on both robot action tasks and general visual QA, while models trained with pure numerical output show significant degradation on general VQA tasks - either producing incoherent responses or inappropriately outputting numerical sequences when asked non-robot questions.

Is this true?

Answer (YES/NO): YES